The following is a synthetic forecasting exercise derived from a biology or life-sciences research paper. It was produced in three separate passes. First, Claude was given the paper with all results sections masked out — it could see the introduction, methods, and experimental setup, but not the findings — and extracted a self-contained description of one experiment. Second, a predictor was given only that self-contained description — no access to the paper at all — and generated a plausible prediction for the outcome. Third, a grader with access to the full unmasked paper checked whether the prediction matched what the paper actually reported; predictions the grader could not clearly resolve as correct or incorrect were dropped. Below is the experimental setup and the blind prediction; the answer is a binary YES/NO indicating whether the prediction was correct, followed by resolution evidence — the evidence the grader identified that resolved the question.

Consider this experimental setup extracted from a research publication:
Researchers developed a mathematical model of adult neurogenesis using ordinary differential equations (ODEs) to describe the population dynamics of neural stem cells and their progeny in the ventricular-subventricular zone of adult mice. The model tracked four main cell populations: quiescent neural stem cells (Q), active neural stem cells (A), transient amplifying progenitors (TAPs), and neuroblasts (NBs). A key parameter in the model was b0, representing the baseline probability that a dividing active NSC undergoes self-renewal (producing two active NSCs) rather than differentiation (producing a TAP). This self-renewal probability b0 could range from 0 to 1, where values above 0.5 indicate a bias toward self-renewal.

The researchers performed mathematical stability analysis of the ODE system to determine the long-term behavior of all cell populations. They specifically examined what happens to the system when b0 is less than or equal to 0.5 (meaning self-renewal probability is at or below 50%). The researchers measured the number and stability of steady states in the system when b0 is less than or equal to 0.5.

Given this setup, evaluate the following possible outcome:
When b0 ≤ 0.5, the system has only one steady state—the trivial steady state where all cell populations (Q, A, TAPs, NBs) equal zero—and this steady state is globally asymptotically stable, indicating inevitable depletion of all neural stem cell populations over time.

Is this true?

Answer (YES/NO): YES